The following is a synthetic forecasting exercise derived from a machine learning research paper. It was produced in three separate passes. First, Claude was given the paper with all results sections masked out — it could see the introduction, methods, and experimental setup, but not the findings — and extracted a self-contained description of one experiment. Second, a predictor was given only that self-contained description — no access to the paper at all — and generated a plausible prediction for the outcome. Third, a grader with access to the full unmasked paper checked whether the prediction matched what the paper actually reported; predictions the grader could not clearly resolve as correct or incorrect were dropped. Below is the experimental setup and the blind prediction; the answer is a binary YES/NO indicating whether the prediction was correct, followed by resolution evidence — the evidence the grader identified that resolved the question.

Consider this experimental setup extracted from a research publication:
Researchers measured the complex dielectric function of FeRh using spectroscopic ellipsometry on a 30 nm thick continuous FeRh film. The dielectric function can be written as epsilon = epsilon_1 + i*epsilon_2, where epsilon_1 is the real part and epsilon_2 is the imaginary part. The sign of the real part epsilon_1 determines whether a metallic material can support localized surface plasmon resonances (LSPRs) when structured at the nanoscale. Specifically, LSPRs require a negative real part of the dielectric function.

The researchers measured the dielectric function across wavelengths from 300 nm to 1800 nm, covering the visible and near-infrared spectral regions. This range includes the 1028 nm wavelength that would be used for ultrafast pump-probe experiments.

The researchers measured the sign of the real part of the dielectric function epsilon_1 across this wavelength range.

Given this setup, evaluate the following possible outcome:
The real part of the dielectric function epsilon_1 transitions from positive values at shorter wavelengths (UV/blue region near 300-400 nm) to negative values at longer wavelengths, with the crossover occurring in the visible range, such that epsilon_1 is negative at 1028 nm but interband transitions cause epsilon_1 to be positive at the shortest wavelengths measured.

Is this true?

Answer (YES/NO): NO